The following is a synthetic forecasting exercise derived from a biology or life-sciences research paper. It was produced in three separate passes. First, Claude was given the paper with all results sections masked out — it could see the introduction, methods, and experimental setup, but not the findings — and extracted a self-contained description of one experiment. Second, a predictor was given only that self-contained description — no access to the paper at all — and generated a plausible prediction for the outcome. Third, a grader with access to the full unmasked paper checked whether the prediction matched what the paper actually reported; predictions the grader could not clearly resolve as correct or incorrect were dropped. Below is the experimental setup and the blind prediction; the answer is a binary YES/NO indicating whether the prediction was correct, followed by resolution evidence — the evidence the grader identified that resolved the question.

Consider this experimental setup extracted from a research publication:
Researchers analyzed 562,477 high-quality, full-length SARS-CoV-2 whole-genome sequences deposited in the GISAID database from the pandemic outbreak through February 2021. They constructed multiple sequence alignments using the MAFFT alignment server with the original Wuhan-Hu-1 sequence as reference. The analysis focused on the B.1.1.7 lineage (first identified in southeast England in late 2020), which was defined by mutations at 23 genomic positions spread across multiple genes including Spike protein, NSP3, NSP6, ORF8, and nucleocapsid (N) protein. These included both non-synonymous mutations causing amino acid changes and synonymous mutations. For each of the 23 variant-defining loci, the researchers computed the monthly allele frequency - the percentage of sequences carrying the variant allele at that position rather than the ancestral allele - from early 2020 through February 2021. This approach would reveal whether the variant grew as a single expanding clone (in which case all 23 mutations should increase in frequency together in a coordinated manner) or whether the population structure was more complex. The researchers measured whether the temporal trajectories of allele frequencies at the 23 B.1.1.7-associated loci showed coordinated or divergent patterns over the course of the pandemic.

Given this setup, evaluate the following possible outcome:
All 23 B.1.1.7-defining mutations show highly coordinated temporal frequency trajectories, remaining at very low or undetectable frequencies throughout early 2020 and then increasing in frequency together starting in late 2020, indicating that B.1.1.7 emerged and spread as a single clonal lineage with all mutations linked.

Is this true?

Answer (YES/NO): NO